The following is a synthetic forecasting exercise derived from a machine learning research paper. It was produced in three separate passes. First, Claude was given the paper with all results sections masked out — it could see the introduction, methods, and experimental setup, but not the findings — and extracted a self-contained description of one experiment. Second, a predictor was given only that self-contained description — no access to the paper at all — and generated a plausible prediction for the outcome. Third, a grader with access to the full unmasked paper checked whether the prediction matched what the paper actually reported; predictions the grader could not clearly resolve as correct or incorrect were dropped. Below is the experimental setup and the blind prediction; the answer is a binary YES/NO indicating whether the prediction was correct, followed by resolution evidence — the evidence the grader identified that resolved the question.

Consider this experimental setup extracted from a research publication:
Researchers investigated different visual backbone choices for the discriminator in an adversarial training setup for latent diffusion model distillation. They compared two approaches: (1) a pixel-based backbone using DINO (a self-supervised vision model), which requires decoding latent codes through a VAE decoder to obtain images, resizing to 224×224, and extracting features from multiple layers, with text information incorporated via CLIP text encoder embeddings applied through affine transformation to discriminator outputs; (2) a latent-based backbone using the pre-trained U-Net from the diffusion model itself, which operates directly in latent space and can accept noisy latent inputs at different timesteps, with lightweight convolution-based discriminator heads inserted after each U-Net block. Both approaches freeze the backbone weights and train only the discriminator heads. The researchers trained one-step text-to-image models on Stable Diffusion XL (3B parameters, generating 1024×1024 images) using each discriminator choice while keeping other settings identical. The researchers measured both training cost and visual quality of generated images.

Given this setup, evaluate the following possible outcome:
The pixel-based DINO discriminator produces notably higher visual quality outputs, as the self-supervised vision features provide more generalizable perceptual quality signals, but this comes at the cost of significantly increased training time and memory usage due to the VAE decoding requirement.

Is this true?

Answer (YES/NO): NO